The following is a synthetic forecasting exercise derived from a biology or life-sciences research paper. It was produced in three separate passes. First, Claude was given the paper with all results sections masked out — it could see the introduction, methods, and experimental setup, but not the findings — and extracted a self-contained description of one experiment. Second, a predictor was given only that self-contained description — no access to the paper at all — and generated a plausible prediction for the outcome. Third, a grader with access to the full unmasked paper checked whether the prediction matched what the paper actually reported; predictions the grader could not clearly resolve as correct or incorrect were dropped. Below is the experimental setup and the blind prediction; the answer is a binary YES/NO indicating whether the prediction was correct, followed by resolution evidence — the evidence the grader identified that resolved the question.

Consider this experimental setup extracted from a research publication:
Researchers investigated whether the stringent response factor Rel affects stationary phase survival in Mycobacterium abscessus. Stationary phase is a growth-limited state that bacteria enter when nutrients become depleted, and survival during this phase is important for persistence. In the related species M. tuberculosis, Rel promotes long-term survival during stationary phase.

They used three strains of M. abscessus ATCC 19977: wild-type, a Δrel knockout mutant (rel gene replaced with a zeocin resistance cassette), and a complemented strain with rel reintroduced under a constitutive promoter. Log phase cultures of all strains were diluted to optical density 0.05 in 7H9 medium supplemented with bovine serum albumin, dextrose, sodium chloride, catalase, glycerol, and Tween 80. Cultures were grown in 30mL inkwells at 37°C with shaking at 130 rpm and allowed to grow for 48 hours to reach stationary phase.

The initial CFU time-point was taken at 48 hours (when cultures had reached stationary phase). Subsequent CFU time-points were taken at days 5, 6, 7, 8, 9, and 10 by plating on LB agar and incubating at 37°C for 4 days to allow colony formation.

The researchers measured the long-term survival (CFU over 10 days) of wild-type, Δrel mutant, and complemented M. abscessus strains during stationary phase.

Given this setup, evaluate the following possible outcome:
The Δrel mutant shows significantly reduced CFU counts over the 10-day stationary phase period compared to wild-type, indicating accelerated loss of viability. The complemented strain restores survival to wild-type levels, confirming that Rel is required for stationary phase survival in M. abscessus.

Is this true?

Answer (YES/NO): NO